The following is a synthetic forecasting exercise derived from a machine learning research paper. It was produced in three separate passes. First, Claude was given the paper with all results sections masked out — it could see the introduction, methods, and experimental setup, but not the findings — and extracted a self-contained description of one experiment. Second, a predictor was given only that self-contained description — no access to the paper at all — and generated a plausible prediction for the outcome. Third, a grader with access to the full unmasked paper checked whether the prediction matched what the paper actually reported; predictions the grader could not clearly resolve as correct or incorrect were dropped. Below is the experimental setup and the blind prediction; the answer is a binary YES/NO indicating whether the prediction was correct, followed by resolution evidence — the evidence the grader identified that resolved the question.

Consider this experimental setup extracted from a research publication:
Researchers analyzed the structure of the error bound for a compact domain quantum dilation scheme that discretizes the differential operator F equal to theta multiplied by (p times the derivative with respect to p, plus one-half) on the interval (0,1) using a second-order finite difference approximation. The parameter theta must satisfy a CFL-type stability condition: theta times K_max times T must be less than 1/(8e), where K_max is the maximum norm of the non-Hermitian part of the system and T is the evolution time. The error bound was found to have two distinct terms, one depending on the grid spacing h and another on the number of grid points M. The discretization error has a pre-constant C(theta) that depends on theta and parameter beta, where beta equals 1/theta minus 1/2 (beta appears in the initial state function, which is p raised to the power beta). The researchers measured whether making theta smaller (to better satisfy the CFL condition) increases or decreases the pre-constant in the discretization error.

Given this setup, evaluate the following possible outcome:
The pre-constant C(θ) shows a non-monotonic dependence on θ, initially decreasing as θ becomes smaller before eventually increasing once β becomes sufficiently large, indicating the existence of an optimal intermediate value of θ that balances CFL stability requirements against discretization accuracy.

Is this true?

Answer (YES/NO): NO